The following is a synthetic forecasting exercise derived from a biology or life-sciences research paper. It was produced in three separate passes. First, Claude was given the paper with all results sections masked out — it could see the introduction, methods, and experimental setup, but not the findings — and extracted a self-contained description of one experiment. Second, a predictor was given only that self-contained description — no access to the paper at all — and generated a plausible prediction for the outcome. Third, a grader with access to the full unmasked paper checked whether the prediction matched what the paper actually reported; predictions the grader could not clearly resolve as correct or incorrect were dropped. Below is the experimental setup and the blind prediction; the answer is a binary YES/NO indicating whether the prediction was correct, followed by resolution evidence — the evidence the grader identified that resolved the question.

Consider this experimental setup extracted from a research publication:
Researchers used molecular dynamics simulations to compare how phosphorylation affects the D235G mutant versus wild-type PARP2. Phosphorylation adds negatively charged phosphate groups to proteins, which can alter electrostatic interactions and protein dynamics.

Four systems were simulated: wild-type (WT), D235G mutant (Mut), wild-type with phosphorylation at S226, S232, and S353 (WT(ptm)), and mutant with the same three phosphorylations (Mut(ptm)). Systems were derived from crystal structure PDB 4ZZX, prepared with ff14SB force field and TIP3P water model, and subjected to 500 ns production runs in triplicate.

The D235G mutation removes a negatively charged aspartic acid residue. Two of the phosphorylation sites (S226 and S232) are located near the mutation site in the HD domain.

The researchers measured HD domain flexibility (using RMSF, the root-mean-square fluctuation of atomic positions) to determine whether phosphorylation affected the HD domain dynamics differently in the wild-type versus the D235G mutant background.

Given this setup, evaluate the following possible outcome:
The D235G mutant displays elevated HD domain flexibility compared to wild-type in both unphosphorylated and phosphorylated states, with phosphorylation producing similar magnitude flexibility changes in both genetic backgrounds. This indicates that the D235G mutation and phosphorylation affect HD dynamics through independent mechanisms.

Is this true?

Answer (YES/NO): NO